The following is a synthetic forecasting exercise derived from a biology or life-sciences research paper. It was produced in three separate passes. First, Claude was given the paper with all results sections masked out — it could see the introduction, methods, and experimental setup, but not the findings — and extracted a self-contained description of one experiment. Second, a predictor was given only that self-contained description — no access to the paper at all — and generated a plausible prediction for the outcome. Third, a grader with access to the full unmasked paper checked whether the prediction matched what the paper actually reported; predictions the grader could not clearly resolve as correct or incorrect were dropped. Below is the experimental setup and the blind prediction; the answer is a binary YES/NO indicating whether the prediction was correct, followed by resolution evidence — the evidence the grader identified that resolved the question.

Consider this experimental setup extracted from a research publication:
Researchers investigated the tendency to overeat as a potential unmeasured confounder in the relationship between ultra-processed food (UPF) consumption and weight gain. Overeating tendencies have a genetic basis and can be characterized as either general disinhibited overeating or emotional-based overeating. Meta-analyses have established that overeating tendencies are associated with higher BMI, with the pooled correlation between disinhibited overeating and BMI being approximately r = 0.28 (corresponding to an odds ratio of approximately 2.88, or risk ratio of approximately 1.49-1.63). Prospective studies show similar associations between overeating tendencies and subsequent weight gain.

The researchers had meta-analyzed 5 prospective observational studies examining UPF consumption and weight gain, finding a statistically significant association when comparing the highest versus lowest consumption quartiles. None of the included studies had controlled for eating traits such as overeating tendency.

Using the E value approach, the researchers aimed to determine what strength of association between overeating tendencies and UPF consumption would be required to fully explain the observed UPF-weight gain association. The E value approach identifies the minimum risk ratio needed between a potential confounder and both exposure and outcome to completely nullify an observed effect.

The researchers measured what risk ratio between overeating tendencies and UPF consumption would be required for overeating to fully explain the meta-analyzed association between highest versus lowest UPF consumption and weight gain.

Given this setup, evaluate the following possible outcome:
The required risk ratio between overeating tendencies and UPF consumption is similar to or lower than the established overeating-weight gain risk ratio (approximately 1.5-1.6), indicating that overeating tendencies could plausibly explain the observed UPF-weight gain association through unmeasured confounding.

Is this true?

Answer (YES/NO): YES